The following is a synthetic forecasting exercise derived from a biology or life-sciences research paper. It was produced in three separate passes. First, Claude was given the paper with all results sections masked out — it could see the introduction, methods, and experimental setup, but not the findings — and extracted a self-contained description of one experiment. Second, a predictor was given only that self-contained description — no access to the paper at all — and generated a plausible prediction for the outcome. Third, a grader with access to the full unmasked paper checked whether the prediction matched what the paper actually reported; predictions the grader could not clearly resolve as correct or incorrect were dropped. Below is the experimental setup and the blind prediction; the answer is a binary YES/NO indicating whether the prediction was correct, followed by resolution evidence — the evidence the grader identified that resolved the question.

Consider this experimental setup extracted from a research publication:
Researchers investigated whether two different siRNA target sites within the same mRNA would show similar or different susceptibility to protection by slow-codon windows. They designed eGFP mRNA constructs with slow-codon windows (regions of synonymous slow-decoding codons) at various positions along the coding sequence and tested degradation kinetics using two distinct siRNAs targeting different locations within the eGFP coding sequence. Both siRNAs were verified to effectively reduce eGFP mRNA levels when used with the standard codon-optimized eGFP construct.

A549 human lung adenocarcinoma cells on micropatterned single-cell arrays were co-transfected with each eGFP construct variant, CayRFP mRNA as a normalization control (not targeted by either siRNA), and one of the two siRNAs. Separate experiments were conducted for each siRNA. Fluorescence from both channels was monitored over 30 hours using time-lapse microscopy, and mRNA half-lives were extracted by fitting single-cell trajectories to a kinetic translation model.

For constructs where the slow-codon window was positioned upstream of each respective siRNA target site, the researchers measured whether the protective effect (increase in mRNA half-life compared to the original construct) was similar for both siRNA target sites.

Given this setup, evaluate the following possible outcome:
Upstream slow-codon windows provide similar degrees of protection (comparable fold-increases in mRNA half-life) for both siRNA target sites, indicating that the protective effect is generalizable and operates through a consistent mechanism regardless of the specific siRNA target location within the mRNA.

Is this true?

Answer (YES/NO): YES